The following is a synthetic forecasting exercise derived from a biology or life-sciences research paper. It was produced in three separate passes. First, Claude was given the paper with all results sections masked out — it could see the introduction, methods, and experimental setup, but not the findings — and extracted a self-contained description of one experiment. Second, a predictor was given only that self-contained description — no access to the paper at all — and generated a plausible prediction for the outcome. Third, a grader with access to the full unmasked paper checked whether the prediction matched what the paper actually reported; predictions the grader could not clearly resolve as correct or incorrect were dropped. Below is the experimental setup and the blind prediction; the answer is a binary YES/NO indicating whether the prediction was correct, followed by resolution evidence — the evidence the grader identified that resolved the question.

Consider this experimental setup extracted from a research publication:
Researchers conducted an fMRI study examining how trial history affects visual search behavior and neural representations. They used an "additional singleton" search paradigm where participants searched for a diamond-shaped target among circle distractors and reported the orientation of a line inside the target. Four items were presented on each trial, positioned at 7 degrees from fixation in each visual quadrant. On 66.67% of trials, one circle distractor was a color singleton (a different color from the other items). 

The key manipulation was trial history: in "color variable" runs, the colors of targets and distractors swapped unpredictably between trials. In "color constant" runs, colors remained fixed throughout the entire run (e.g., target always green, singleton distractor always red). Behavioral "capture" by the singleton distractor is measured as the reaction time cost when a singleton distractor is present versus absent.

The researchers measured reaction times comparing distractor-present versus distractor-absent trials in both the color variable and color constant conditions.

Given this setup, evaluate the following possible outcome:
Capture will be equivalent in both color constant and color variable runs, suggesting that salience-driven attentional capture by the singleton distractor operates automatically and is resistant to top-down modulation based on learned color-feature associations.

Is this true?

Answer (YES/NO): NO